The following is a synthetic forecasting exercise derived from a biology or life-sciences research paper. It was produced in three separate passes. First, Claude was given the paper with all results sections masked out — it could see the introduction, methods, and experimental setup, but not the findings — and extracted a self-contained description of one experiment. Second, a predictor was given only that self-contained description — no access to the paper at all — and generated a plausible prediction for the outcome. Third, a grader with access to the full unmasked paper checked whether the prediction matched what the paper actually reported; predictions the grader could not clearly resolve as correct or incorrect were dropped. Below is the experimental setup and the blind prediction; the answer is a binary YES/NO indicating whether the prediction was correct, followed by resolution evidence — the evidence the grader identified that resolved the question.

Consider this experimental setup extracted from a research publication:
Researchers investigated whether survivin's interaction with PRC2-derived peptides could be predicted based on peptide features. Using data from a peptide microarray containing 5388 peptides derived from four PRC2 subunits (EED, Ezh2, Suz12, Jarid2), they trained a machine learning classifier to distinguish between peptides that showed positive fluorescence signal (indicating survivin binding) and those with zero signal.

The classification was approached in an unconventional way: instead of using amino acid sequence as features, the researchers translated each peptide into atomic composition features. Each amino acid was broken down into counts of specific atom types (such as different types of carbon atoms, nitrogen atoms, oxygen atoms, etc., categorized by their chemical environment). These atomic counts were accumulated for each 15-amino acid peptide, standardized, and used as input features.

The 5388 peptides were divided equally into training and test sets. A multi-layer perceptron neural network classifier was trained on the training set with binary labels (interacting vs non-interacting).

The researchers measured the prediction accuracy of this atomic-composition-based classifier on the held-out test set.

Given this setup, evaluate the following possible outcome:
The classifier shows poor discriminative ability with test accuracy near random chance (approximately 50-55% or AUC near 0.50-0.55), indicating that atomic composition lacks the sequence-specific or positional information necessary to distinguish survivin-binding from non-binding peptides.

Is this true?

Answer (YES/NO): NO